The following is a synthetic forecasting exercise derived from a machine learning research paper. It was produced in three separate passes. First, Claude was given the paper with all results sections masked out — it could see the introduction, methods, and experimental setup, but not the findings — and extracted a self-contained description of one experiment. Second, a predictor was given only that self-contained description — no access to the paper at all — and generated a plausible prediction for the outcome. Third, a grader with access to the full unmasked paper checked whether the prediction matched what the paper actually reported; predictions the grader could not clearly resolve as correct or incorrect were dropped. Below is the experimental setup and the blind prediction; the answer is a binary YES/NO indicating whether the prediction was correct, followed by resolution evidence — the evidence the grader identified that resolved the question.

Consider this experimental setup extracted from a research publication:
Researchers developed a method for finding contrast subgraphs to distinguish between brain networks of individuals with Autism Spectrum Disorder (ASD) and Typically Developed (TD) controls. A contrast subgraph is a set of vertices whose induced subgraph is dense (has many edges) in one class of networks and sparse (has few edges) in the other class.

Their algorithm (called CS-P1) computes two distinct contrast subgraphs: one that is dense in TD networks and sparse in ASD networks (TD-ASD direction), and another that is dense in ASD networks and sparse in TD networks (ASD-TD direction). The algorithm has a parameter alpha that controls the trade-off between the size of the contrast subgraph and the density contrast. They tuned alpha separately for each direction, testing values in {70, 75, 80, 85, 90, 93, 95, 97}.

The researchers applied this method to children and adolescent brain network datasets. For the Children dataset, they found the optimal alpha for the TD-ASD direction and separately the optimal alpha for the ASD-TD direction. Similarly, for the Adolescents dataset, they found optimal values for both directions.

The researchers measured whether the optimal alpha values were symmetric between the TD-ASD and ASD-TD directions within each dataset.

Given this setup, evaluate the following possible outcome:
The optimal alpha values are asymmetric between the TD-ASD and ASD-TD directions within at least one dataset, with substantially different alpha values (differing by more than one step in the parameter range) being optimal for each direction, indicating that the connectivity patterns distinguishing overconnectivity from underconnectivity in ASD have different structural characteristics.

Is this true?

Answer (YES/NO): YES